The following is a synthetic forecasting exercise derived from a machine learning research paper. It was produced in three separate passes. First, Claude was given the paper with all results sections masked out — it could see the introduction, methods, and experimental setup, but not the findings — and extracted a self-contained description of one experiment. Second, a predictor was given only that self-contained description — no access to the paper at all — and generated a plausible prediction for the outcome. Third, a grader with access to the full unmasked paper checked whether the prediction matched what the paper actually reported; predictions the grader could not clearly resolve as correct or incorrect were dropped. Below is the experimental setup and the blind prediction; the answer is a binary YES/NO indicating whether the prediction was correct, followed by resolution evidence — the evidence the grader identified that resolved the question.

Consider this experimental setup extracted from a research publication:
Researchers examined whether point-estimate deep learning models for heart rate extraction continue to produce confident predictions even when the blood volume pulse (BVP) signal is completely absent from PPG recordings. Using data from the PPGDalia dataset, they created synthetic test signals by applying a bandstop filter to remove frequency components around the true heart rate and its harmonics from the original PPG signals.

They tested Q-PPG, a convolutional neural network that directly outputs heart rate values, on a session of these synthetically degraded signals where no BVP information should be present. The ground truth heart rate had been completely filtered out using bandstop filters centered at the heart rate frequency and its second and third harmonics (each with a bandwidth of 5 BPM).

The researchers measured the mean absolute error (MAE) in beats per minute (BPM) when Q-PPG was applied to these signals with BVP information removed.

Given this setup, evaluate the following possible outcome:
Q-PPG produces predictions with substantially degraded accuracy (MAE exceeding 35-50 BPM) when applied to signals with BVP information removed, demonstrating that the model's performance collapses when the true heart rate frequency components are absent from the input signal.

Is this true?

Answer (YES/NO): NO